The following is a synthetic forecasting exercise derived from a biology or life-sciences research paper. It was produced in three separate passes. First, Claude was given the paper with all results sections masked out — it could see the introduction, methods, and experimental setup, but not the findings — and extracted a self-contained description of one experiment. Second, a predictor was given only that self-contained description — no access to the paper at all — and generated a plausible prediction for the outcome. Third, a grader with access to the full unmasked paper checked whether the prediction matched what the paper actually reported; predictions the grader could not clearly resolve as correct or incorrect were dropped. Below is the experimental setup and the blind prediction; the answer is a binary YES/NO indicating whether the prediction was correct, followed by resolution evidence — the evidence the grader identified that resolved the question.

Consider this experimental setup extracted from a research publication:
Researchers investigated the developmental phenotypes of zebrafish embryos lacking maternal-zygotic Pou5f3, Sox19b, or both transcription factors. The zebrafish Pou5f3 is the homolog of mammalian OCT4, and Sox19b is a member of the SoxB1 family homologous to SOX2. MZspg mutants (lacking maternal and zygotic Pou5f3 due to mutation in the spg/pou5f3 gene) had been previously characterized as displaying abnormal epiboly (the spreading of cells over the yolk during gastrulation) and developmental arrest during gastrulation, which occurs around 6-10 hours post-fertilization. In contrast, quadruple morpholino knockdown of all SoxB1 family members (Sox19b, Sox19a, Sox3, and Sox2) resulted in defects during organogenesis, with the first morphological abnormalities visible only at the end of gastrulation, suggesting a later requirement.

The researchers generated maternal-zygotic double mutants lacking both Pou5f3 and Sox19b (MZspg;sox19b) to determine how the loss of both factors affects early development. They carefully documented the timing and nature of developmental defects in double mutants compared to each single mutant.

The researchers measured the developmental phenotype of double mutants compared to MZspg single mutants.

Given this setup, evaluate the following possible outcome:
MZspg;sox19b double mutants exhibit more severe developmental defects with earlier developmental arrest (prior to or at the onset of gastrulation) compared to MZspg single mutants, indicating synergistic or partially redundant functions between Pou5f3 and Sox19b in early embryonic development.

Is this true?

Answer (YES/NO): NO